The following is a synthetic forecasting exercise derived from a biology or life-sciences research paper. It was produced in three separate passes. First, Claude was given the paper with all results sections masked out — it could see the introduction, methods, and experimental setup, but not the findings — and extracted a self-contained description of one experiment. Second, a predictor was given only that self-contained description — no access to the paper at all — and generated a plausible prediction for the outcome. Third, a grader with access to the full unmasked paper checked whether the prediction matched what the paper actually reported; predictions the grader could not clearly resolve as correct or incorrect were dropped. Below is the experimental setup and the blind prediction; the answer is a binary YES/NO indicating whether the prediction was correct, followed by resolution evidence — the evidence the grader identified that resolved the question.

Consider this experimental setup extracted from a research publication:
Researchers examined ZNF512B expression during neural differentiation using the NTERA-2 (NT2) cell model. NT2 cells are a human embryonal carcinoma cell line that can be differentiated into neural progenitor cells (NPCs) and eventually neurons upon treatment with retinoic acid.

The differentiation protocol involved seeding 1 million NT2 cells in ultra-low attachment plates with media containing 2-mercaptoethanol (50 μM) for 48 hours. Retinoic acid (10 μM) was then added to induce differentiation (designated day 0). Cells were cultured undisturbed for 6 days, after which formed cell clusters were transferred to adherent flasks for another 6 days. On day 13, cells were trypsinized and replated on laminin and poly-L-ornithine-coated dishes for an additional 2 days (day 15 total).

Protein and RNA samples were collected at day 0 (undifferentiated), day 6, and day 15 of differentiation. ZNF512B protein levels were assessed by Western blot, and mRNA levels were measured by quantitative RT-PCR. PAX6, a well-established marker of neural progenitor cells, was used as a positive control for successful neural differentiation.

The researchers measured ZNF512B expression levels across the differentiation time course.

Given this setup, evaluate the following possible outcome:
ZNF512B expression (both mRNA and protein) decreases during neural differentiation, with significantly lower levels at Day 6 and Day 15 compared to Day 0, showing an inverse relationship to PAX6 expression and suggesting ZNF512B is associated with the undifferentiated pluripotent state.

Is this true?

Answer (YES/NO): NO